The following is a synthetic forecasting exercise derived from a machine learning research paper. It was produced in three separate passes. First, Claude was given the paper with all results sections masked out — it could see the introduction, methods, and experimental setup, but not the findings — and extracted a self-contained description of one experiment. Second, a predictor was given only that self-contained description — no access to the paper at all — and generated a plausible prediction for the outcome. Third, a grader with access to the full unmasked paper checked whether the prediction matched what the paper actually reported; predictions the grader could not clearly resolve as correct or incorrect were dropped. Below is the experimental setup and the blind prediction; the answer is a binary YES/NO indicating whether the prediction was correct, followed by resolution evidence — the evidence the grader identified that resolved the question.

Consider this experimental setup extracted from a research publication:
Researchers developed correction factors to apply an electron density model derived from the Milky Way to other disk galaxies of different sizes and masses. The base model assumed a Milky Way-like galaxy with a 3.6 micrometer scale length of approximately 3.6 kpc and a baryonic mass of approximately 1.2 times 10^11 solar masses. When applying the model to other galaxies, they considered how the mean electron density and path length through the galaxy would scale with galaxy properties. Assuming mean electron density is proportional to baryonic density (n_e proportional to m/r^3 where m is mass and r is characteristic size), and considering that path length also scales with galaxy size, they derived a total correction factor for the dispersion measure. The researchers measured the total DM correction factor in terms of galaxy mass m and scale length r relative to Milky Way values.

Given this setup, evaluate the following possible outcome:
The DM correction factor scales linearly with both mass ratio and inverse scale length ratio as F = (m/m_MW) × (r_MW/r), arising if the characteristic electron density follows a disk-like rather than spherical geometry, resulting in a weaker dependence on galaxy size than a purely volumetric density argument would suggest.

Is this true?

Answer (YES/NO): NO